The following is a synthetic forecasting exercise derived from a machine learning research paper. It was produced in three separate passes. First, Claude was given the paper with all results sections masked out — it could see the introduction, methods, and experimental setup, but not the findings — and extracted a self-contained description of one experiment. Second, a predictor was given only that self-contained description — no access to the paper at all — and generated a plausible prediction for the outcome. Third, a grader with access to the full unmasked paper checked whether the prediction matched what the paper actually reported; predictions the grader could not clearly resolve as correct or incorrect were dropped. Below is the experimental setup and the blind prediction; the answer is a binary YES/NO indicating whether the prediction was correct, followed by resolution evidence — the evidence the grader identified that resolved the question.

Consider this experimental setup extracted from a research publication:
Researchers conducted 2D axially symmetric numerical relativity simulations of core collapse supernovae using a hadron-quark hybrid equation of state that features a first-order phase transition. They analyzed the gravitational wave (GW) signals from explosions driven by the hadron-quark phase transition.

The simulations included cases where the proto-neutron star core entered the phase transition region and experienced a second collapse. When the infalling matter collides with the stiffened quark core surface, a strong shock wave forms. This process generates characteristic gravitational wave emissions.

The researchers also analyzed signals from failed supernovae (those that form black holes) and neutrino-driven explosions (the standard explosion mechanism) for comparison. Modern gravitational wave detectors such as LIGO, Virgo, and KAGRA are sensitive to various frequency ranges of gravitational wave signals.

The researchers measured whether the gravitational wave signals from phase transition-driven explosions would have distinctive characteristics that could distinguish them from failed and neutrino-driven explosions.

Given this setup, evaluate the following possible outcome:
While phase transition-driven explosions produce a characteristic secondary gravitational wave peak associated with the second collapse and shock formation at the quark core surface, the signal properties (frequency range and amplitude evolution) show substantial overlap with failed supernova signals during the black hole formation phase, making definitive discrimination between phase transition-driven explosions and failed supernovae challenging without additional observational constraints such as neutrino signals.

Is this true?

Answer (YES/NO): NO